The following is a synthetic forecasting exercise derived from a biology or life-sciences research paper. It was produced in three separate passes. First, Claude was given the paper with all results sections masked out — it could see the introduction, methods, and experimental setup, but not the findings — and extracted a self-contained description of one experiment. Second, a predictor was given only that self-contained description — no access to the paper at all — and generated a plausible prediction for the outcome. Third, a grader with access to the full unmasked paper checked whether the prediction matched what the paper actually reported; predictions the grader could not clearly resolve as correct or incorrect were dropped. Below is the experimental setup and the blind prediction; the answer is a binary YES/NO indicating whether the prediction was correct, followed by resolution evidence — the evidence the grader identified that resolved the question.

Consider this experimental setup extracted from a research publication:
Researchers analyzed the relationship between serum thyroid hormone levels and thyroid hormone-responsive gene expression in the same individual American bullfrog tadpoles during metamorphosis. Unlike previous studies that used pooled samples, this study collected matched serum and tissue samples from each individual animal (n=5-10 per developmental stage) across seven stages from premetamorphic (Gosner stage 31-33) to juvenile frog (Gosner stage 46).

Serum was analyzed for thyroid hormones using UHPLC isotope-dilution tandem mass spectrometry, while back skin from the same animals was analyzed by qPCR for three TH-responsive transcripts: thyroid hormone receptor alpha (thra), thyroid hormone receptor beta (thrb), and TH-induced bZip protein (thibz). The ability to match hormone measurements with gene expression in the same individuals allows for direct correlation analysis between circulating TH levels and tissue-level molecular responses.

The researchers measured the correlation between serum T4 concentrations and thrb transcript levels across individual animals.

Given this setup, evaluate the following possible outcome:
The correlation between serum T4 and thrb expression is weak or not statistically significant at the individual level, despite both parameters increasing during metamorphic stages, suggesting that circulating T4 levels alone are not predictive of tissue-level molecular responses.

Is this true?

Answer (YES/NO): NO